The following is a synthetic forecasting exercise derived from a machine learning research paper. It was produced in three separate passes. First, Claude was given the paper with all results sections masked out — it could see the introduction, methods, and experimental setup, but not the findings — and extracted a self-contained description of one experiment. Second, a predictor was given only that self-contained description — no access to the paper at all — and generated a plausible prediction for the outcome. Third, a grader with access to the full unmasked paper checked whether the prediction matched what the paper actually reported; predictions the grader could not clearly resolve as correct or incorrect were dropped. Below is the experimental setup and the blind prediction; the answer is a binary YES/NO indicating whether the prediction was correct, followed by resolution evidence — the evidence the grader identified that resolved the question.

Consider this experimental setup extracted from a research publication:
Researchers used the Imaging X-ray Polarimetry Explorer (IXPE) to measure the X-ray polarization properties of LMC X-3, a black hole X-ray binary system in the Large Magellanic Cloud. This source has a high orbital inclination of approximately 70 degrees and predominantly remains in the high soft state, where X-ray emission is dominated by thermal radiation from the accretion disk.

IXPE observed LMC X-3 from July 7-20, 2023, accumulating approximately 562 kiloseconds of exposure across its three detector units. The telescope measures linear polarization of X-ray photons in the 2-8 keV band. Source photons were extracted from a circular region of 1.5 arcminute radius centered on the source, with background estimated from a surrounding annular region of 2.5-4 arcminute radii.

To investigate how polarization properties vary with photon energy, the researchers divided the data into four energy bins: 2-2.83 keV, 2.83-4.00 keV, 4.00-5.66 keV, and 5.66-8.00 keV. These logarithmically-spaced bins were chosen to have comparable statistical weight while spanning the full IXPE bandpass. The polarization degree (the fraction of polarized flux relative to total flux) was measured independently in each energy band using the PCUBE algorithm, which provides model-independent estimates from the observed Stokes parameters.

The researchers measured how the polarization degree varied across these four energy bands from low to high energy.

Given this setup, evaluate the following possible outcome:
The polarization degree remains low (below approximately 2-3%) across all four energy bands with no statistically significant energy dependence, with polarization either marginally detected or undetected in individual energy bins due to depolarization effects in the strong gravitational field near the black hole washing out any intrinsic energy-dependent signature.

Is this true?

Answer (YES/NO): NO